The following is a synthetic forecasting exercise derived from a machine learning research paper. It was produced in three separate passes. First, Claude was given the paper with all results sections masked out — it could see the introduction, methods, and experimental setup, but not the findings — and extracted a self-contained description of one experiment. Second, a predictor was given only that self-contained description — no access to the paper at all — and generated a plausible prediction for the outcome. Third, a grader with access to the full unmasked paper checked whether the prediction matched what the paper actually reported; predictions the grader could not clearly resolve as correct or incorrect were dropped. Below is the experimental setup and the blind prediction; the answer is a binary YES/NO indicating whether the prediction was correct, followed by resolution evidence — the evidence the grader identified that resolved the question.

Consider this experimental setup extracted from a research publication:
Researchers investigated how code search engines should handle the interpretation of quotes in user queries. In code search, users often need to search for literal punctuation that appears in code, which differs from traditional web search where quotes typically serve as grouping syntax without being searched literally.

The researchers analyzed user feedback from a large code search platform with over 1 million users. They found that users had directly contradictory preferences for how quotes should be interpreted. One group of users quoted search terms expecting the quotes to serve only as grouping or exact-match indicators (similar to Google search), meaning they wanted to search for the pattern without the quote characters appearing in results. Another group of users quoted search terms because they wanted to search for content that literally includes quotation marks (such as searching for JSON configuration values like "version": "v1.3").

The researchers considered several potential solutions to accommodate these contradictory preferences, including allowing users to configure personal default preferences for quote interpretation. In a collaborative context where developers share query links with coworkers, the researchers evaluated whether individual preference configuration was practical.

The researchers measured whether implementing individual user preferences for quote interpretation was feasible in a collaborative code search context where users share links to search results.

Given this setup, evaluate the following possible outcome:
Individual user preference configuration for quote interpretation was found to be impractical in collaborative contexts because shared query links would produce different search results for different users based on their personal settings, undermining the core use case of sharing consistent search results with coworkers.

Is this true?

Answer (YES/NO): YES